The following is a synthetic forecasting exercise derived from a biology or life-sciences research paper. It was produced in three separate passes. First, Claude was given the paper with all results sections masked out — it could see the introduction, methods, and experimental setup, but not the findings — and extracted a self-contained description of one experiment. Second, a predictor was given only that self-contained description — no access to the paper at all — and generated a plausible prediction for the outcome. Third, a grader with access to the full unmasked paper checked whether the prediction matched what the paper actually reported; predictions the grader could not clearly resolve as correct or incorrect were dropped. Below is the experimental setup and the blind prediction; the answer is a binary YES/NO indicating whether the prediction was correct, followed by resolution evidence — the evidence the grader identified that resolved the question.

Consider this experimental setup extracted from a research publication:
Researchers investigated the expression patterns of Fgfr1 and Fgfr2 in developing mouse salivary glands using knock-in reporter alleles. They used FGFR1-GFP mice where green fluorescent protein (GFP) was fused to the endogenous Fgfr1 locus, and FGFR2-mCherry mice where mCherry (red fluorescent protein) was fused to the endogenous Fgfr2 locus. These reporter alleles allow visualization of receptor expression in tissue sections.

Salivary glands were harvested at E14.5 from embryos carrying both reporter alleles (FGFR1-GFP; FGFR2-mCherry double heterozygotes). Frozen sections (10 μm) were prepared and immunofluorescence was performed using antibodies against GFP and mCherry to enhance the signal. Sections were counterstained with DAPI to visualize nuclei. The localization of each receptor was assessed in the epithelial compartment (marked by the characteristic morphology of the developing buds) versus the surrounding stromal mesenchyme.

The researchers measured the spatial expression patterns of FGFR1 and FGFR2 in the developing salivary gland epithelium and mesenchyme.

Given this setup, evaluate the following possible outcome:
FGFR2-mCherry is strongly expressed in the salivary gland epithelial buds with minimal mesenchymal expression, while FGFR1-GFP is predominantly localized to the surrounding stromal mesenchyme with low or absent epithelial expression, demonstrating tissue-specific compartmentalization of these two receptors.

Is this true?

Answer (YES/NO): NO